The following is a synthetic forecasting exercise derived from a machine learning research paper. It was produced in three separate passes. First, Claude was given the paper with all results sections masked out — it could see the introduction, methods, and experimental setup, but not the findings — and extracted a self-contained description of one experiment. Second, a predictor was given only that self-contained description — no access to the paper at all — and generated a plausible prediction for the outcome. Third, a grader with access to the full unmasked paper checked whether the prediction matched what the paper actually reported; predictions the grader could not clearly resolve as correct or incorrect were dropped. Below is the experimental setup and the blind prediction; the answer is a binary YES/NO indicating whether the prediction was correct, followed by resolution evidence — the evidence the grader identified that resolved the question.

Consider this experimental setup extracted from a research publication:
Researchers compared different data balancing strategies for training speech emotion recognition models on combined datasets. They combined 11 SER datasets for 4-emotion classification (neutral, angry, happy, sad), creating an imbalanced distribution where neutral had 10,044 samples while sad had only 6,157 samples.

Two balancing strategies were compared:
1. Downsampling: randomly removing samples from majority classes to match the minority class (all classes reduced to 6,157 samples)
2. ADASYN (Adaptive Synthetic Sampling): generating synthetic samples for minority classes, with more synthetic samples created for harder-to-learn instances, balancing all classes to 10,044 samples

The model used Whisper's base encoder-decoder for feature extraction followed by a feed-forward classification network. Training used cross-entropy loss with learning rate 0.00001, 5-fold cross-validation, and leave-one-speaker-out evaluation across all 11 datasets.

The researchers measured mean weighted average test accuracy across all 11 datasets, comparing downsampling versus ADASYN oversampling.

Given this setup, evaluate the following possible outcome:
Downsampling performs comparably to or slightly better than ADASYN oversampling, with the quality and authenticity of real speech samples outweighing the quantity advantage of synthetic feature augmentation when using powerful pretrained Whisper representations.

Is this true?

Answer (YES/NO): YES